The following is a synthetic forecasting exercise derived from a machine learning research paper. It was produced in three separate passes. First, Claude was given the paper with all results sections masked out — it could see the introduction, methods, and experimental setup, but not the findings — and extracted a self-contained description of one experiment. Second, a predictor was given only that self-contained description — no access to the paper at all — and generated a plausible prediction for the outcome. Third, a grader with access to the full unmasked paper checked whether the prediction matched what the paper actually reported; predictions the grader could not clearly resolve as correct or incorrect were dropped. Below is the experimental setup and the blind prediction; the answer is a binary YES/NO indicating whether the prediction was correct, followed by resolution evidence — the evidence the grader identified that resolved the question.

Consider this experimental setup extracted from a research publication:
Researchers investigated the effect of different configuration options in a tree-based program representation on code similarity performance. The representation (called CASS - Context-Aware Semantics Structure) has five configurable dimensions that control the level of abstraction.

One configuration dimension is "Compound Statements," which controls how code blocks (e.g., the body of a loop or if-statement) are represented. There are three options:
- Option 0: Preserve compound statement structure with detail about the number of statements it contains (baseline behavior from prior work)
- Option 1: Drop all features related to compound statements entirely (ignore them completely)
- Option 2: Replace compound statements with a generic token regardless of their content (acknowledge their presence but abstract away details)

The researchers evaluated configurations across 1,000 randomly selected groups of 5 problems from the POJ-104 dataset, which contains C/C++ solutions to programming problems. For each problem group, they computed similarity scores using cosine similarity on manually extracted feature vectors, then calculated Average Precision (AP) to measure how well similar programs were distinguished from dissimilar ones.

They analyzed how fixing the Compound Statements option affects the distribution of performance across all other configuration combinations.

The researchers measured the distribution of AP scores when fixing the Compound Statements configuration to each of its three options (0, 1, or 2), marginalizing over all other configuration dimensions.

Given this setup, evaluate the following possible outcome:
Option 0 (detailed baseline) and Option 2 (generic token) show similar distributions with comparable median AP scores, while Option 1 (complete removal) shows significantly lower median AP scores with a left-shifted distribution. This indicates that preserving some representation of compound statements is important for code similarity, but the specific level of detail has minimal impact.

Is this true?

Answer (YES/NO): NO